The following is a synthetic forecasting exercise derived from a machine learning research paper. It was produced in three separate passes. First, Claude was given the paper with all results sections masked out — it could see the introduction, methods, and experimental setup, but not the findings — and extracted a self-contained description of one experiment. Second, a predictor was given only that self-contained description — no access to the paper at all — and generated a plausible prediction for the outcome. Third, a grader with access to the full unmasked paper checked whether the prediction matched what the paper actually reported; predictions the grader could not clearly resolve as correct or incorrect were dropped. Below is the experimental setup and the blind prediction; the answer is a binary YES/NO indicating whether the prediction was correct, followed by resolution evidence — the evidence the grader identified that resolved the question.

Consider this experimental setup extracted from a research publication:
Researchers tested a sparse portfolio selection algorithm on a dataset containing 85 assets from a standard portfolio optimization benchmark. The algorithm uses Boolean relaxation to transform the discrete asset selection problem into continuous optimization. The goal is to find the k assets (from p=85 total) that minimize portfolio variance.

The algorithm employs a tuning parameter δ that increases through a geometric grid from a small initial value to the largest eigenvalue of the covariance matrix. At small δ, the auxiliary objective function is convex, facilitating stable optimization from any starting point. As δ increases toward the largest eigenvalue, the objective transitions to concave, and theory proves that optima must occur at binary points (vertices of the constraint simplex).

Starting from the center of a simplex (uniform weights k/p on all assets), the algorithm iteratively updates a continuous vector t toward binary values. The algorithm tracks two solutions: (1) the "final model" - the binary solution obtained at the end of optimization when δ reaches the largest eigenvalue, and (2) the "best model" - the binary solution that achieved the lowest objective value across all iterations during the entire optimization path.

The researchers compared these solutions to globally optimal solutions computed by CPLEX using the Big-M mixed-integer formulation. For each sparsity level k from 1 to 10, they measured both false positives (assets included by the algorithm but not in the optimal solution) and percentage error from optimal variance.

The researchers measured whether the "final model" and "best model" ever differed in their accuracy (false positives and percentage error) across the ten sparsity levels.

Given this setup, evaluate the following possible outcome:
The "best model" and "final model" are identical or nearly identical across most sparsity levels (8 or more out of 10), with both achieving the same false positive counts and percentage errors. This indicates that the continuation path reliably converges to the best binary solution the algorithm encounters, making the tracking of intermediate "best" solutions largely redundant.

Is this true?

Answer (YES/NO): YES